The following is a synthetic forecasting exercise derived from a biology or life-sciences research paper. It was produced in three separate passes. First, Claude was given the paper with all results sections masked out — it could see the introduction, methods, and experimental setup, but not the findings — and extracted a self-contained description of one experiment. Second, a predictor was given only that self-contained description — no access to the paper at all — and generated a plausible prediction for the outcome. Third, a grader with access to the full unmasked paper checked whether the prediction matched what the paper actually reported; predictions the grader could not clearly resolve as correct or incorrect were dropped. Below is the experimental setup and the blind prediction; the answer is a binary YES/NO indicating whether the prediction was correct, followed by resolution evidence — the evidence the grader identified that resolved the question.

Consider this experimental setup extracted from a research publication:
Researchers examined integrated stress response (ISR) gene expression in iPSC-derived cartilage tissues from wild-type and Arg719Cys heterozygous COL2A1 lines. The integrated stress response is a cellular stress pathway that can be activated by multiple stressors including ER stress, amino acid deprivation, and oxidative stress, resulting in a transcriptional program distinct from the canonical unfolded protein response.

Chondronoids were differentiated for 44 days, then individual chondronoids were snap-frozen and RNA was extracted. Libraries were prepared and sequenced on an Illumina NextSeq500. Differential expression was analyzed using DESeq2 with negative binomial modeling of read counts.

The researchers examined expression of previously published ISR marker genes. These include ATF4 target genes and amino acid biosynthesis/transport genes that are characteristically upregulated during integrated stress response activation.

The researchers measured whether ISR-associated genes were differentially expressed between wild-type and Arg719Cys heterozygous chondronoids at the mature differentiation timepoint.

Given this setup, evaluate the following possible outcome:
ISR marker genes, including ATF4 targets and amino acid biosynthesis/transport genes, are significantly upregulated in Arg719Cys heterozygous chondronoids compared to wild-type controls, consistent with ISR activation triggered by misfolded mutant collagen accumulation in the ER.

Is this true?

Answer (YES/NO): NO